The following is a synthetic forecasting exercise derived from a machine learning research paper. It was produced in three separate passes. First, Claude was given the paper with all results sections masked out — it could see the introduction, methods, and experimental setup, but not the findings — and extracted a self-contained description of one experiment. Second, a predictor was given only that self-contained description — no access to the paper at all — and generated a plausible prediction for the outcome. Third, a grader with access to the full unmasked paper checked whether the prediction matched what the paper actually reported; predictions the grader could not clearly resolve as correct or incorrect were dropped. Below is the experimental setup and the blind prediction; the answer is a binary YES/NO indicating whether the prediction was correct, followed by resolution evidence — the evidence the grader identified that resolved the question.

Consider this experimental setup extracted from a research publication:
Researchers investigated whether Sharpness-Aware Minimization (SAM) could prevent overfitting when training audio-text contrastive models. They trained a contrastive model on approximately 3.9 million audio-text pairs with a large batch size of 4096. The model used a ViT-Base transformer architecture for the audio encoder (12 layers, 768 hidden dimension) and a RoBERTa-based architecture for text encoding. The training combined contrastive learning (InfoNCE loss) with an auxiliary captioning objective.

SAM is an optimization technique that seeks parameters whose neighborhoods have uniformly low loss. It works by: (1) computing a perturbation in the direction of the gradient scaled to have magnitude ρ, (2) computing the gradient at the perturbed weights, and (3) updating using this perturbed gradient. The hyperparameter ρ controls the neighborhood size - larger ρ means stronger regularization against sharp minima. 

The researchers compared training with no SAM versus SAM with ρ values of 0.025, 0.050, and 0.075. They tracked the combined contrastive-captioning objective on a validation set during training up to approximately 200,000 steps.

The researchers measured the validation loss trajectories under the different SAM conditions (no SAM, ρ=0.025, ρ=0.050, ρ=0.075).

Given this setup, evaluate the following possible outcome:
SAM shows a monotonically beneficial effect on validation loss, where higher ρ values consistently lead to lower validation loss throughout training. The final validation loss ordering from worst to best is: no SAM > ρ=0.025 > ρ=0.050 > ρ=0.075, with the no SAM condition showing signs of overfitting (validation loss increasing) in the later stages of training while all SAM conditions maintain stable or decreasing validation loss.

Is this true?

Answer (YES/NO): NO